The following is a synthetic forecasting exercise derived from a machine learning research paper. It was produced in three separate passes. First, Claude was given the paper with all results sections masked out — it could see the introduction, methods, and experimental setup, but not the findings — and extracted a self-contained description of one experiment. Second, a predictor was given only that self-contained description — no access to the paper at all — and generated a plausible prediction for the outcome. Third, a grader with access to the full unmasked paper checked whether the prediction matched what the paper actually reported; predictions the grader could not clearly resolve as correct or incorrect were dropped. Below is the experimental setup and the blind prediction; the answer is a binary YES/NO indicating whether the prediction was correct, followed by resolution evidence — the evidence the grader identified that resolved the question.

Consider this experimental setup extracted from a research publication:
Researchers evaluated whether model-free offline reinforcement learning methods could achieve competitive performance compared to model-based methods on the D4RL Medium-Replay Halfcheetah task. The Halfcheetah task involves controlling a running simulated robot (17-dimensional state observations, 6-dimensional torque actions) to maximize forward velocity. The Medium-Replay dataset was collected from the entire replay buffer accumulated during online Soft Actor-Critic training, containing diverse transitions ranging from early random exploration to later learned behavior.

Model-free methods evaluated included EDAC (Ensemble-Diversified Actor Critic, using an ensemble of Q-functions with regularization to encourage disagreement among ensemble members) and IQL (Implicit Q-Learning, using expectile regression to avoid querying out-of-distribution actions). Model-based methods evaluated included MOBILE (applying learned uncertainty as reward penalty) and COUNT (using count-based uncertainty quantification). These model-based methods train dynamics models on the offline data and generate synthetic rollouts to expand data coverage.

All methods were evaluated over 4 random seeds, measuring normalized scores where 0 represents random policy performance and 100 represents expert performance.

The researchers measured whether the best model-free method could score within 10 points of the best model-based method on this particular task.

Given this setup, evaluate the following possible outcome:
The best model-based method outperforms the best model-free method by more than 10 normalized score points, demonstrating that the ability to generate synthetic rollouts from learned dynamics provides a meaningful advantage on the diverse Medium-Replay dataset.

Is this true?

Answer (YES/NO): YES